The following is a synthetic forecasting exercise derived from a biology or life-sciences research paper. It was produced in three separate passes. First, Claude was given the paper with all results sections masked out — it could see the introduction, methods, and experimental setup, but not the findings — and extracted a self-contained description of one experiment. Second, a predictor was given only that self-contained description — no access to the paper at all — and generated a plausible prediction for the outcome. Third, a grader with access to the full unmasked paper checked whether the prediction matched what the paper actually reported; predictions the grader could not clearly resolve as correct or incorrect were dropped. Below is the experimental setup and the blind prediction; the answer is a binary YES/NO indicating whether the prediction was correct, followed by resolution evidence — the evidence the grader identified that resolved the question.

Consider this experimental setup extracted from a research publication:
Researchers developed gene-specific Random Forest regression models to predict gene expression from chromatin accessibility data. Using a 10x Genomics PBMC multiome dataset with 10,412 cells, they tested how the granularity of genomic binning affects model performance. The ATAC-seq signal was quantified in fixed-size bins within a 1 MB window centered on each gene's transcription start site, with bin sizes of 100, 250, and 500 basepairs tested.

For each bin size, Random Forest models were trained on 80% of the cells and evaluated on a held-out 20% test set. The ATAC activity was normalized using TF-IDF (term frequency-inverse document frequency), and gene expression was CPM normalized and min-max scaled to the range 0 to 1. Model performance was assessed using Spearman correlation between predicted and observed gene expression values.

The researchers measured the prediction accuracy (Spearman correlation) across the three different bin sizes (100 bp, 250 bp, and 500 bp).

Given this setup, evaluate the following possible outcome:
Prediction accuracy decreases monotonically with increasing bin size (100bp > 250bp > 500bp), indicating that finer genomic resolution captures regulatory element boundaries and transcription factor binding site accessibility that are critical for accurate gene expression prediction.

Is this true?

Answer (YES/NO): NO